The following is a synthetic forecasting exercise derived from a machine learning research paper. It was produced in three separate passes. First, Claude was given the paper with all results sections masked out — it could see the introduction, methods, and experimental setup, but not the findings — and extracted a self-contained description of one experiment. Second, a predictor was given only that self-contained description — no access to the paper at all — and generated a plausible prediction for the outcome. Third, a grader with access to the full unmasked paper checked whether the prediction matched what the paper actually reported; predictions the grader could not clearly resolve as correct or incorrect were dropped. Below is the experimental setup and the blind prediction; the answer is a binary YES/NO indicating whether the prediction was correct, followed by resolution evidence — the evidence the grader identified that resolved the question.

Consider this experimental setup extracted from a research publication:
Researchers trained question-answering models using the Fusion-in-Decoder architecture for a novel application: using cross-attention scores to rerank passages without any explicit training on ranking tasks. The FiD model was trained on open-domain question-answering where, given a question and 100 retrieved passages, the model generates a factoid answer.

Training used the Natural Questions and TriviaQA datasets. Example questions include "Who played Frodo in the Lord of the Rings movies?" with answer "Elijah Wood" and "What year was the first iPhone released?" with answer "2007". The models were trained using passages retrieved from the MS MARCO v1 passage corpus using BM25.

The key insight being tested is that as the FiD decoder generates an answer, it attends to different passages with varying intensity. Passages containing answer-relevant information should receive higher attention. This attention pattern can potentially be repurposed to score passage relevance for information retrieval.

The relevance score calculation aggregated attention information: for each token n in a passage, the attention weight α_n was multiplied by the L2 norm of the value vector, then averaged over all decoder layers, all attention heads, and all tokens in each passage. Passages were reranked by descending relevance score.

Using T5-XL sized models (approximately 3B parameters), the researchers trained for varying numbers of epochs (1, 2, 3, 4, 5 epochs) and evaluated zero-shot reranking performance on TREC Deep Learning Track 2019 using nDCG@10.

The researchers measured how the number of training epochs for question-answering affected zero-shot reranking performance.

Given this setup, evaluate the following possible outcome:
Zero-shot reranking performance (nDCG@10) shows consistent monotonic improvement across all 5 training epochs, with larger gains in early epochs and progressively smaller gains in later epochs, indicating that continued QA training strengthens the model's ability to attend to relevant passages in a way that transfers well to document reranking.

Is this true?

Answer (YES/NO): NO